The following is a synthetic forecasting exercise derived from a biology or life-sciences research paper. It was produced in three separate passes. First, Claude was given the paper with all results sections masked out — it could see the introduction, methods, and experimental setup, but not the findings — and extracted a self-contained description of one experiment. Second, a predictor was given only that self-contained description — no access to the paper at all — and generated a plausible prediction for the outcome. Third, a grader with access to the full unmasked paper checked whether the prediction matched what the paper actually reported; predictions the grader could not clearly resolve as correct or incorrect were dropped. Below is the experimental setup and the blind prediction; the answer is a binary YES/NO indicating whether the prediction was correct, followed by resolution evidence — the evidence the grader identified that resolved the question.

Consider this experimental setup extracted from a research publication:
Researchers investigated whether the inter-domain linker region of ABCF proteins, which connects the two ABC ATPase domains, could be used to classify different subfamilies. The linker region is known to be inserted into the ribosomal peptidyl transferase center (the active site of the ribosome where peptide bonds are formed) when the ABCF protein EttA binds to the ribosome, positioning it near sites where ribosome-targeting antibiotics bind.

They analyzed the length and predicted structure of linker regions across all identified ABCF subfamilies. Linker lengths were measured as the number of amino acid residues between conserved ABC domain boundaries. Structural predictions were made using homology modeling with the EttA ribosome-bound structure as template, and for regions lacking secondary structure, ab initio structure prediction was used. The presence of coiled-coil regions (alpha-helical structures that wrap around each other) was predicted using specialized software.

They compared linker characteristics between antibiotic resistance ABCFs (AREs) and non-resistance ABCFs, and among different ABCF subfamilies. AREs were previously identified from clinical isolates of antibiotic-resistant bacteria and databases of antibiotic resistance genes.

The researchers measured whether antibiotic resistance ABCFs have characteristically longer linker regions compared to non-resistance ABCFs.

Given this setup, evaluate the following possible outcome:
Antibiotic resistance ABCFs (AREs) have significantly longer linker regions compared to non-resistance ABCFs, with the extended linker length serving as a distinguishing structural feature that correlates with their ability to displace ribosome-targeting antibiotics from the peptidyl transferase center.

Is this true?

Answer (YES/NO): NO